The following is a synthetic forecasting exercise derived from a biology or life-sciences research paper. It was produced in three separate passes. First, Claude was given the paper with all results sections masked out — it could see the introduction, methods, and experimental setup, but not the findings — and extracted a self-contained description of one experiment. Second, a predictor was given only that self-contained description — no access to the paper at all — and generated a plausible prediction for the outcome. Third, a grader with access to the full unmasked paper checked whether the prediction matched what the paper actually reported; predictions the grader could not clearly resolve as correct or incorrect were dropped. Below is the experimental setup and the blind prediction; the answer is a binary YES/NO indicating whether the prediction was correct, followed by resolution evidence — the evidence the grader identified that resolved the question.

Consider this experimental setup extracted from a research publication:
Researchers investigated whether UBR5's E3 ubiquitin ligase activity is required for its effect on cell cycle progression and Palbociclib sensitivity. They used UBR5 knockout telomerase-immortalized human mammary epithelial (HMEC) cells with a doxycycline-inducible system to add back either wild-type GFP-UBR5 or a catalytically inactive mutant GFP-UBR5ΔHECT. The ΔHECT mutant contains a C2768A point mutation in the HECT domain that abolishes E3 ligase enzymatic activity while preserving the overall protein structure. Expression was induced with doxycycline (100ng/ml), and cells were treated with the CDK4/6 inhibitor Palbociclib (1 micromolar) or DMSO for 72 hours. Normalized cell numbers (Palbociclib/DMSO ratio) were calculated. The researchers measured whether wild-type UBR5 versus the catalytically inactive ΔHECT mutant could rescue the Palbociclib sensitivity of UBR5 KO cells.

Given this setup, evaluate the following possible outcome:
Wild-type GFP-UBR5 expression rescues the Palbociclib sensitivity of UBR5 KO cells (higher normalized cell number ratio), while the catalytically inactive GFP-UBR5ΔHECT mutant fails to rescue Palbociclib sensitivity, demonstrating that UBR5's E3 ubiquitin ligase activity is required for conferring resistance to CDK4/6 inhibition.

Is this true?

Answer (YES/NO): YES